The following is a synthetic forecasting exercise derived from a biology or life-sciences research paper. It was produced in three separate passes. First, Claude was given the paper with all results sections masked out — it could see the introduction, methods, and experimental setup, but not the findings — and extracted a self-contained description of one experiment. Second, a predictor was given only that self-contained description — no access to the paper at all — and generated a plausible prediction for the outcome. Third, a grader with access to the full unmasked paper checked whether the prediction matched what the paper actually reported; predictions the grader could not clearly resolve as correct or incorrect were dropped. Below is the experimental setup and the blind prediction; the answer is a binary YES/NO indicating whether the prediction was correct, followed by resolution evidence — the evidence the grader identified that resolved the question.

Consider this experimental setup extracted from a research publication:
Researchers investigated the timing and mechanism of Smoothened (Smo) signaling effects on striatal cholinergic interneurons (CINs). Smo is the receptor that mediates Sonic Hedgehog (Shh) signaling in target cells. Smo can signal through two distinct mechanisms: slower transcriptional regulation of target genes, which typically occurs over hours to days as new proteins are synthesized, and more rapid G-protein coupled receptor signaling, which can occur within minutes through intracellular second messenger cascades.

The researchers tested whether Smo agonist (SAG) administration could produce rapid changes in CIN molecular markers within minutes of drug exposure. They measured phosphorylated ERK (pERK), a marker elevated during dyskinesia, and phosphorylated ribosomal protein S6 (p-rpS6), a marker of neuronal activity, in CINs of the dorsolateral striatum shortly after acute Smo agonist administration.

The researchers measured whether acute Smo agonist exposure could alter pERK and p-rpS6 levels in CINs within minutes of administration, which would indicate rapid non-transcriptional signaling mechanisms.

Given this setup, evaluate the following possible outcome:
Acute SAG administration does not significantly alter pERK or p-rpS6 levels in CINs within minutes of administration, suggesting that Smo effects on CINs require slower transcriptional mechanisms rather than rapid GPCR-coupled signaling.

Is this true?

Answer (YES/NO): NO